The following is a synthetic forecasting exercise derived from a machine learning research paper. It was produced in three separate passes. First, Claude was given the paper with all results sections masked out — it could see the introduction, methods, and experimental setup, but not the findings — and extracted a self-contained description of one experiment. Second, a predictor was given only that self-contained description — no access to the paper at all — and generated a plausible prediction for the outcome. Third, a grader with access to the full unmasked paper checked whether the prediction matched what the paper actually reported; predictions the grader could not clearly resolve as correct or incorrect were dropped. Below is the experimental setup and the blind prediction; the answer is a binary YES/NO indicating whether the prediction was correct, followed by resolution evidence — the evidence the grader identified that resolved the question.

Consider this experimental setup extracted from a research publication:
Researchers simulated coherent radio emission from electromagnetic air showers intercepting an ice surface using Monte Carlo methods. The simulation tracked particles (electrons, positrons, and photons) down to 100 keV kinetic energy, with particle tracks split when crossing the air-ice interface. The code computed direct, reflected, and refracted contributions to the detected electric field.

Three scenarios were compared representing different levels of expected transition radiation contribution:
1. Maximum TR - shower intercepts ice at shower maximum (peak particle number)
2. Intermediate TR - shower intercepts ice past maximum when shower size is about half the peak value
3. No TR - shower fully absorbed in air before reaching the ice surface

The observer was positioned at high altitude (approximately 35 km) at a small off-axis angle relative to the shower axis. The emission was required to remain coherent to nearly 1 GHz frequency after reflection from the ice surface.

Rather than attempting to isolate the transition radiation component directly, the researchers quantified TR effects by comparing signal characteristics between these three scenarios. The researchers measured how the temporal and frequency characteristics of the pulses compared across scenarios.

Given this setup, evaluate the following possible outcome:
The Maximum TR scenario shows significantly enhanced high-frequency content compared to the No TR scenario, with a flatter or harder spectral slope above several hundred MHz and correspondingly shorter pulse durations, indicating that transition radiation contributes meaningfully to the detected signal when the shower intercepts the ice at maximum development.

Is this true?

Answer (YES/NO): YES